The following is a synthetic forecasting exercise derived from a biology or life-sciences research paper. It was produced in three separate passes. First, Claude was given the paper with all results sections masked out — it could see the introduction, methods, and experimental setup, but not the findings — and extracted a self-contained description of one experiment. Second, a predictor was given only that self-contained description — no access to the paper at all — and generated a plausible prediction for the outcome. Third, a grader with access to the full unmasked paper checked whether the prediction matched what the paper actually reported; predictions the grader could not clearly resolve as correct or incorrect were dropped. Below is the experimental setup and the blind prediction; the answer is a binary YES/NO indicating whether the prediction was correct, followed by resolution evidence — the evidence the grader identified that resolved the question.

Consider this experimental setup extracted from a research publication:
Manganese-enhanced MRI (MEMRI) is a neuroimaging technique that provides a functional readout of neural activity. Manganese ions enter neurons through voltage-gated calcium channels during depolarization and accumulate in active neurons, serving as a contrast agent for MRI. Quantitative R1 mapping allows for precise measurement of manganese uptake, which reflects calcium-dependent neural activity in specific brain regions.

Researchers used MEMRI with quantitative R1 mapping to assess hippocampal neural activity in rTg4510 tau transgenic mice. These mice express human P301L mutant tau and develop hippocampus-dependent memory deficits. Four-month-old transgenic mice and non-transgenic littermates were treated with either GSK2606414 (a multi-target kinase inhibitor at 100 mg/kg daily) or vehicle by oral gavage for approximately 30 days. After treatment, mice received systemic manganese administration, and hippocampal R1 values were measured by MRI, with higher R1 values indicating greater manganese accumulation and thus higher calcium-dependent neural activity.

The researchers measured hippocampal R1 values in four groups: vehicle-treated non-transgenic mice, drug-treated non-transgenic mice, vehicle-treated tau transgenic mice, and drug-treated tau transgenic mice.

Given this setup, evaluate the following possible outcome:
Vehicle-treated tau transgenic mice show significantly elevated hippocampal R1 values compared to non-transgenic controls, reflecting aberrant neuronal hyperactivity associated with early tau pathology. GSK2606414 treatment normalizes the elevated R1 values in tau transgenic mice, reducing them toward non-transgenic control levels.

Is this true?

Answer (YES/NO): NO